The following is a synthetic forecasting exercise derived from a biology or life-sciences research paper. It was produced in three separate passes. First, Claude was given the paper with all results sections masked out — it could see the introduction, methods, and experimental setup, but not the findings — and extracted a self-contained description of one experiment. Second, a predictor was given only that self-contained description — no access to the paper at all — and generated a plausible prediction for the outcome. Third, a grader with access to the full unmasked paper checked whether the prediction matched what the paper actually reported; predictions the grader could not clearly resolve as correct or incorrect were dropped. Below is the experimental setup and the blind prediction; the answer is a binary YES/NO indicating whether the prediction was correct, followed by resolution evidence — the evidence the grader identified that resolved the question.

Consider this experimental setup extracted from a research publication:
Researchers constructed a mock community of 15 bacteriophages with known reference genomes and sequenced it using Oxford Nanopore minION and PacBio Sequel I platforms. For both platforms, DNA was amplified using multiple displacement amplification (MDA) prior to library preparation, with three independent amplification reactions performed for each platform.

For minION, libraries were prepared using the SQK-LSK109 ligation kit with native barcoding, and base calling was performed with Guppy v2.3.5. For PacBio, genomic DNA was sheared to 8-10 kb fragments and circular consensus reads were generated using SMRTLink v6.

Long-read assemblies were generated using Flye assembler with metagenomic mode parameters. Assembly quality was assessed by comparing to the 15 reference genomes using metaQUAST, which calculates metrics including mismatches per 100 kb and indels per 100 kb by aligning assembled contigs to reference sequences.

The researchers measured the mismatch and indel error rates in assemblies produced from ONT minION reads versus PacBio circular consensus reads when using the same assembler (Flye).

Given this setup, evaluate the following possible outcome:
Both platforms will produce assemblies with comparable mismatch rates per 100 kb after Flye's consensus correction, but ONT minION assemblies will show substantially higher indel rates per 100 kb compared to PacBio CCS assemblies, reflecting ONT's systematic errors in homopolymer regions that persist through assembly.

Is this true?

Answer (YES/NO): YES